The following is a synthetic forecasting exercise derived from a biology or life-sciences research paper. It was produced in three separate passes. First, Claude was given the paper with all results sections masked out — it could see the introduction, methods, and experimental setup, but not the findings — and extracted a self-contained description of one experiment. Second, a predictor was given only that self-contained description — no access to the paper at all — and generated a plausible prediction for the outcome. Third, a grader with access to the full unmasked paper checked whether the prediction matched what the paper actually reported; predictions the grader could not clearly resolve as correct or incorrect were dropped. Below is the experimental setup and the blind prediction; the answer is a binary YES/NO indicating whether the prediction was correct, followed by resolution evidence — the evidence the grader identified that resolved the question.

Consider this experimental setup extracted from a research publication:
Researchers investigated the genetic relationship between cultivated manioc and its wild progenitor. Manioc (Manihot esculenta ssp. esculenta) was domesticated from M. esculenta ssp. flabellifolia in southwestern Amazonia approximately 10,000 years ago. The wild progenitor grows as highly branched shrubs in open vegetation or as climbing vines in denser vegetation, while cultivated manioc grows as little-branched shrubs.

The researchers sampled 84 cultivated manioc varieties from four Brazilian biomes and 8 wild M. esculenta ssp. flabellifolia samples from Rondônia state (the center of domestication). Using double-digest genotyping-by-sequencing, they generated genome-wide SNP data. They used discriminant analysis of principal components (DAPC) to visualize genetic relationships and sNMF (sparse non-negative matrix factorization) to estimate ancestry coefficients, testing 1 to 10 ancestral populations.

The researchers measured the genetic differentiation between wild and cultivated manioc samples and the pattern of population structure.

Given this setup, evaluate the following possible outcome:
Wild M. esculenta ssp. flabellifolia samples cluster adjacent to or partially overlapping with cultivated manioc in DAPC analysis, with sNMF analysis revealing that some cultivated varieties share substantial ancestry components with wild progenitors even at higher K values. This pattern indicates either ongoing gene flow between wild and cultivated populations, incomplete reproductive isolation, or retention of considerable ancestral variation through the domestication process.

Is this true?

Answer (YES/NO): NO